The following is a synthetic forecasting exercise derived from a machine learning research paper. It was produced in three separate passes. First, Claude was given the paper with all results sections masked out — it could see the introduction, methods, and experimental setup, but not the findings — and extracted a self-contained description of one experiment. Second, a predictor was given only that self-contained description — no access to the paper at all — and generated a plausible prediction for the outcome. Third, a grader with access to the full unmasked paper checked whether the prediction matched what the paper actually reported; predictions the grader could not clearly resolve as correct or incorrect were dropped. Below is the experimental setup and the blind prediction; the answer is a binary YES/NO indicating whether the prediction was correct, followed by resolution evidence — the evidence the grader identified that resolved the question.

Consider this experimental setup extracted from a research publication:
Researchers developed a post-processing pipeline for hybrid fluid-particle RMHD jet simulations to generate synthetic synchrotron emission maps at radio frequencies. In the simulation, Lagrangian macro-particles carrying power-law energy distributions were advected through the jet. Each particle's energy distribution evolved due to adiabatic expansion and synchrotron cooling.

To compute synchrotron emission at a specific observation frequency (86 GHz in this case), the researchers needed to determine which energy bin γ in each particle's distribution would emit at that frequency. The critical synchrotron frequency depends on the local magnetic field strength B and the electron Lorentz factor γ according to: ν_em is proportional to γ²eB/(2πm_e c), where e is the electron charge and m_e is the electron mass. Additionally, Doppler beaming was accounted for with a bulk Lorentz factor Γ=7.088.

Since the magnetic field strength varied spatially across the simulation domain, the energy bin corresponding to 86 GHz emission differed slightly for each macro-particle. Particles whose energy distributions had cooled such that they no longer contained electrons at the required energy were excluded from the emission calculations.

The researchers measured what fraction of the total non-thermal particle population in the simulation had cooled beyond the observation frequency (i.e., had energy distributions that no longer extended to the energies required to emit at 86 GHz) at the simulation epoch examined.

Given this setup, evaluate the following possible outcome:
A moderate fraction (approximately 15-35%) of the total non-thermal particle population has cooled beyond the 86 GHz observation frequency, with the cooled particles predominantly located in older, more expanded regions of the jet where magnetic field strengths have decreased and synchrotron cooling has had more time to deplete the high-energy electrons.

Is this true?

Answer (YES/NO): NO